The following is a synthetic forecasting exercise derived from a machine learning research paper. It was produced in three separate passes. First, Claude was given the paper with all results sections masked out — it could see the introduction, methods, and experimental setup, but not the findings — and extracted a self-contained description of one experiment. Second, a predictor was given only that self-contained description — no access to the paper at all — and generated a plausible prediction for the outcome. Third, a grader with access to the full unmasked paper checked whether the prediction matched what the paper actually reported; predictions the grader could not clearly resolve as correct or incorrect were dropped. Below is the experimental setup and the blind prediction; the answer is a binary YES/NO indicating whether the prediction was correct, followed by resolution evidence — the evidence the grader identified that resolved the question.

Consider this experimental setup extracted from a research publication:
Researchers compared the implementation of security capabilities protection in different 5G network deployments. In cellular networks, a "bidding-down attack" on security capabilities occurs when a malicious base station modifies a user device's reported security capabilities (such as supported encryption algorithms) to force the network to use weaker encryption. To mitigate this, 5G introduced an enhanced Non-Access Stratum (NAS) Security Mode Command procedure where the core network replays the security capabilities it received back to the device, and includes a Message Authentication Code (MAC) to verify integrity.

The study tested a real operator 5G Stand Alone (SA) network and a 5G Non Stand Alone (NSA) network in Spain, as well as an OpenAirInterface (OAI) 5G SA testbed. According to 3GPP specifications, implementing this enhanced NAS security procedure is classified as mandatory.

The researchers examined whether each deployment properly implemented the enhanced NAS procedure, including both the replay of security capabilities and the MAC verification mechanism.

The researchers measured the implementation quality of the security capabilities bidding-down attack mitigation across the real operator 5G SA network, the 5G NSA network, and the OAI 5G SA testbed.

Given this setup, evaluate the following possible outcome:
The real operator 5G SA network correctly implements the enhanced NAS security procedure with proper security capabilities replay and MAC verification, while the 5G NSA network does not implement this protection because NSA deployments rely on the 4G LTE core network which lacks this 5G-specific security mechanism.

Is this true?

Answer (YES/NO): NO